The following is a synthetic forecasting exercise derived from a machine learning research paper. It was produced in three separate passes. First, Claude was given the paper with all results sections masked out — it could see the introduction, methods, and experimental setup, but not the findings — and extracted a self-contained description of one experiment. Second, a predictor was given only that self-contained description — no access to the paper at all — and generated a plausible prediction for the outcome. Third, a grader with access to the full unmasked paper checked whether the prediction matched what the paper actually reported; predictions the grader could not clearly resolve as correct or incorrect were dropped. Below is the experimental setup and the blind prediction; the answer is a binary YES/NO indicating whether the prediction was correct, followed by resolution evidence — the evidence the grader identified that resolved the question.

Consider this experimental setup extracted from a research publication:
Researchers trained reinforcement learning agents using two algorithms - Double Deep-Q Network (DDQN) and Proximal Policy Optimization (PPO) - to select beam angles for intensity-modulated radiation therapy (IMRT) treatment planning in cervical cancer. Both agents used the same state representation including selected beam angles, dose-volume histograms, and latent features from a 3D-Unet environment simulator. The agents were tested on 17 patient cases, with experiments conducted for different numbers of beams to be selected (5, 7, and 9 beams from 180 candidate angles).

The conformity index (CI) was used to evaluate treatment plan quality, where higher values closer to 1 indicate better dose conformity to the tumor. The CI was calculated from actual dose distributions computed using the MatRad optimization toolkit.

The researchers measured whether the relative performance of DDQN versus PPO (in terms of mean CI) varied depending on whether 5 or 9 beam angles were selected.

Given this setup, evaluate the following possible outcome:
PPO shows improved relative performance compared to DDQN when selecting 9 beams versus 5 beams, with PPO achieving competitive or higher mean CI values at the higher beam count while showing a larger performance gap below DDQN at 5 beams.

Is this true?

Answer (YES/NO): NO